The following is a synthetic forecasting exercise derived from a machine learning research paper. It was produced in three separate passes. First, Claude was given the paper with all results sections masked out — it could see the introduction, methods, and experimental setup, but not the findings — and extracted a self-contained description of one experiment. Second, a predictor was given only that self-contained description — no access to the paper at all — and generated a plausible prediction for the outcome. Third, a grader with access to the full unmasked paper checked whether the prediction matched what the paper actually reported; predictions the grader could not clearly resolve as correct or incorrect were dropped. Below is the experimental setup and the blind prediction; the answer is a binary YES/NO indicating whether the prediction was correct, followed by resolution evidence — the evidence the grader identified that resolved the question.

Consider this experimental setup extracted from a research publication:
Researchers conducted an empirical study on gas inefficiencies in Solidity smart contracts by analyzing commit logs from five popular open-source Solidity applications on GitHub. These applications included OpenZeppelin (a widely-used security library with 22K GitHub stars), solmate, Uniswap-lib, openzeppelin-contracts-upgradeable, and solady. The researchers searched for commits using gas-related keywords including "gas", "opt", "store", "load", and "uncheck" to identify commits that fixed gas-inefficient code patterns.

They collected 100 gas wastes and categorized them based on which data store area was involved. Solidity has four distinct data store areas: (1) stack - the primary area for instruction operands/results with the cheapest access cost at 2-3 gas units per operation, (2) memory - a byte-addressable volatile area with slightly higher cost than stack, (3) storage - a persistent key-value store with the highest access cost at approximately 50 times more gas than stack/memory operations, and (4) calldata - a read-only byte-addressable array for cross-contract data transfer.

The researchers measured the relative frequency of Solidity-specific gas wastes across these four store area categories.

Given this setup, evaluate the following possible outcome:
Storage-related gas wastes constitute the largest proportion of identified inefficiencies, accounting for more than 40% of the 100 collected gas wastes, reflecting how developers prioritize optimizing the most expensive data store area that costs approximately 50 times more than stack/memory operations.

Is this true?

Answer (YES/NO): NO